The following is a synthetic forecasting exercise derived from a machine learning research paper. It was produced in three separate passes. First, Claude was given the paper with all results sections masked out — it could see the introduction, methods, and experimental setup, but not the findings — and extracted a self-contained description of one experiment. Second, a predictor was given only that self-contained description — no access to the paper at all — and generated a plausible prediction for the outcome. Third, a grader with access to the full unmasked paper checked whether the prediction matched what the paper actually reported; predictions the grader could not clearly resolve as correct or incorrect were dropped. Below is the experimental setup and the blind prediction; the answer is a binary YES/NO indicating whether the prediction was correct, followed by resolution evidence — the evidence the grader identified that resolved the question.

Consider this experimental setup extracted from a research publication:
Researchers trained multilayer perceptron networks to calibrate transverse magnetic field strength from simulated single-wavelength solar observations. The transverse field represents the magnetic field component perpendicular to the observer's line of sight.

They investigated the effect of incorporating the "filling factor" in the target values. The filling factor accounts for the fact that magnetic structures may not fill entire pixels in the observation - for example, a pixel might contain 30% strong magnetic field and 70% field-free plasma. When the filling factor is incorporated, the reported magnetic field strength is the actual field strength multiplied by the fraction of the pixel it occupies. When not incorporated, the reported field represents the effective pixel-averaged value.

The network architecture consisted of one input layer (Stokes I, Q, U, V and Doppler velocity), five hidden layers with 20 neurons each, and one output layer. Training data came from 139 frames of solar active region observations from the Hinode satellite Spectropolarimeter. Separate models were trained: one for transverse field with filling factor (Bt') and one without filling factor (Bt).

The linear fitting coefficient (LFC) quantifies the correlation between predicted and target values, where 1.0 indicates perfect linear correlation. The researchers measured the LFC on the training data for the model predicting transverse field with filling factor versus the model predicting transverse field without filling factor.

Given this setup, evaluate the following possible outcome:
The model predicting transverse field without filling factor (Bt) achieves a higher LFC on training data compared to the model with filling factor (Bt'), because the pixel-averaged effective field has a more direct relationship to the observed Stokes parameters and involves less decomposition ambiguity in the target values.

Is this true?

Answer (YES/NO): YES